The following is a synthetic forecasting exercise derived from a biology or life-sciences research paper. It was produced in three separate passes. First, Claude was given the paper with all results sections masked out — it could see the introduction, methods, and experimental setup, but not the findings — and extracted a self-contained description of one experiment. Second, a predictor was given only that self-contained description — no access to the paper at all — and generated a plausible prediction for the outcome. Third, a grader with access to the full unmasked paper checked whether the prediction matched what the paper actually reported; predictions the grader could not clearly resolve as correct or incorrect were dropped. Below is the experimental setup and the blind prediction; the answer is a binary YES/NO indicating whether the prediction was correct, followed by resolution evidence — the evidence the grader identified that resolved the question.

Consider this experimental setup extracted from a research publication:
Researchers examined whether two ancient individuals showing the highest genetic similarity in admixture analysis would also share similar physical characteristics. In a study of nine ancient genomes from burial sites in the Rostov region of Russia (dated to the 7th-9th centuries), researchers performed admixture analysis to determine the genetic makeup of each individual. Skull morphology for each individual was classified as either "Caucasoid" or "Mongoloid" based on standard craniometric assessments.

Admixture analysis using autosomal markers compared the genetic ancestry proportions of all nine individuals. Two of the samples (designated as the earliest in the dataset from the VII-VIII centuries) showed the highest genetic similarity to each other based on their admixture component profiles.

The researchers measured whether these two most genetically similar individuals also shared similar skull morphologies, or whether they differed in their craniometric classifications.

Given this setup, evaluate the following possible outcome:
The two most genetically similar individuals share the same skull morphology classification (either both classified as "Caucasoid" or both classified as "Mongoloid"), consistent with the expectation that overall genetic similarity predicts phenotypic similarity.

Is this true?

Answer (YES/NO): NO